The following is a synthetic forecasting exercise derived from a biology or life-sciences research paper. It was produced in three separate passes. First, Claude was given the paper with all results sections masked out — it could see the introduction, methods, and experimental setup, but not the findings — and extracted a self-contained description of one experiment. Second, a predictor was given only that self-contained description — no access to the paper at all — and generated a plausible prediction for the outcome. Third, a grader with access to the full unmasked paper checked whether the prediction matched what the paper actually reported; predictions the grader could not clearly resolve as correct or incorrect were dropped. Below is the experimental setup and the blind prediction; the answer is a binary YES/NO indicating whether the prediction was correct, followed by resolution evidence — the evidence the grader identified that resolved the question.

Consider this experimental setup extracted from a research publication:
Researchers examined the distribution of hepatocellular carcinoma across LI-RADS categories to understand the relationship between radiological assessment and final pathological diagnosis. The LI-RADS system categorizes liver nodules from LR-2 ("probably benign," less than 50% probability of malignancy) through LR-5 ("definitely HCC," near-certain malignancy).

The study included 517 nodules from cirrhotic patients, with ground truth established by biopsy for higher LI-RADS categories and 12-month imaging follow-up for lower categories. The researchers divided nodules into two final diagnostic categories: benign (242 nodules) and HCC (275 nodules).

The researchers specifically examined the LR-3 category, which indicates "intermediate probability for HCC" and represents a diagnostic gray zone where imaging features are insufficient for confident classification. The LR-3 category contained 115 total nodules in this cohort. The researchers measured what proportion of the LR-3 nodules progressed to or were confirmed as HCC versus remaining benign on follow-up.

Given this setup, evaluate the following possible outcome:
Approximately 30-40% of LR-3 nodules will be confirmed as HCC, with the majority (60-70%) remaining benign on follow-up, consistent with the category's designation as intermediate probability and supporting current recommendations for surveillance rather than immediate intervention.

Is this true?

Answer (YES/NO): YES